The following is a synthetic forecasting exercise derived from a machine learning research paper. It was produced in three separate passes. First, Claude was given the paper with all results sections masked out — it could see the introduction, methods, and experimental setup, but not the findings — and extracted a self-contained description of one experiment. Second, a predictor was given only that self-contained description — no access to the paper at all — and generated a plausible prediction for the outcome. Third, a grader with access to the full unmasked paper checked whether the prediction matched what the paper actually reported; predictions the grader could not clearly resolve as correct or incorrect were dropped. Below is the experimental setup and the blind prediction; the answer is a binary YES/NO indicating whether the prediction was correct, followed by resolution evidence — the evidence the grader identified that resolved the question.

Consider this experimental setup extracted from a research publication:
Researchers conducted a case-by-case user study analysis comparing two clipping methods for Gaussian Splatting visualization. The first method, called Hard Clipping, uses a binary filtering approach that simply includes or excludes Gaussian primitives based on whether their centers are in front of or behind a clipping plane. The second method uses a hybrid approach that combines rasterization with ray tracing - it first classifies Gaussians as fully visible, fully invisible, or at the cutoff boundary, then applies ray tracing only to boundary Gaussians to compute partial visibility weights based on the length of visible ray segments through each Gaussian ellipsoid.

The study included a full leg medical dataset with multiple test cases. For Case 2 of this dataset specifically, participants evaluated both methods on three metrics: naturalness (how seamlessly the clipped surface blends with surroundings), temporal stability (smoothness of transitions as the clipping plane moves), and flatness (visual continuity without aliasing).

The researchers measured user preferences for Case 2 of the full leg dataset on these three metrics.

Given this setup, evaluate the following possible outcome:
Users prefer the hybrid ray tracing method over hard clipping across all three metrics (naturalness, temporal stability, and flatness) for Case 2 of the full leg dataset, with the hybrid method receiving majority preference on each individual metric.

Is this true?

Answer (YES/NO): NO